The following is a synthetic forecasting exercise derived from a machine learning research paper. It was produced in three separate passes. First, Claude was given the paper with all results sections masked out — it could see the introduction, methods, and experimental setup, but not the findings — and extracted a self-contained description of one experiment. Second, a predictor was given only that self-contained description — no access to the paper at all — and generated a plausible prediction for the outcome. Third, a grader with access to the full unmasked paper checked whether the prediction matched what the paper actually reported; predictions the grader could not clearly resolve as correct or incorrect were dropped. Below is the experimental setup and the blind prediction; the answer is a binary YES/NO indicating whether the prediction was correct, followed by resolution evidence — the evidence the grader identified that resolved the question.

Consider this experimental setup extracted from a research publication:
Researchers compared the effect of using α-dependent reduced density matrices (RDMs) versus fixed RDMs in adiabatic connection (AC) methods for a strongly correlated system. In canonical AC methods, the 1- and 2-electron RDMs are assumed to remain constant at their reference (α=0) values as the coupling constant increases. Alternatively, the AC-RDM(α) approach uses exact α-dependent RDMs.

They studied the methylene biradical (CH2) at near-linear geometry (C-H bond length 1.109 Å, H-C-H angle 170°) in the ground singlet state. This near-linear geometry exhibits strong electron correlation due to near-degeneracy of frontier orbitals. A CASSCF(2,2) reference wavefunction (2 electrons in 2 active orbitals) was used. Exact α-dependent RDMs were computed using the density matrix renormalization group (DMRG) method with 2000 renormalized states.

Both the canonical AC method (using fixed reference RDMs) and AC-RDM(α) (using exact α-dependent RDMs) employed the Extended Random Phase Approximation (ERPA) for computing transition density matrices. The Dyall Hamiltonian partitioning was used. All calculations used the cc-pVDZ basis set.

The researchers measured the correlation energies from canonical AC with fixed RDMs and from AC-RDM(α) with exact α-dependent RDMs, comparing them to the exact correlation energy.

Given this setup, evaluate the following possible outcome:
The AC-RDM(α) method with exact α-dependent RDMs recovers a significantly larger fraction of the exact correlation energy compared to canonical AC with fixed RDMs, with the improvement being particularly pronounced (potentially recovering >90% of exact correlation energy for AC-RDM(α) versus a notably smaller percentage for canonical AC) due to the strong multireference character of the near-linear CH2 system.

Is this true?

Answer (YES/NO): NO